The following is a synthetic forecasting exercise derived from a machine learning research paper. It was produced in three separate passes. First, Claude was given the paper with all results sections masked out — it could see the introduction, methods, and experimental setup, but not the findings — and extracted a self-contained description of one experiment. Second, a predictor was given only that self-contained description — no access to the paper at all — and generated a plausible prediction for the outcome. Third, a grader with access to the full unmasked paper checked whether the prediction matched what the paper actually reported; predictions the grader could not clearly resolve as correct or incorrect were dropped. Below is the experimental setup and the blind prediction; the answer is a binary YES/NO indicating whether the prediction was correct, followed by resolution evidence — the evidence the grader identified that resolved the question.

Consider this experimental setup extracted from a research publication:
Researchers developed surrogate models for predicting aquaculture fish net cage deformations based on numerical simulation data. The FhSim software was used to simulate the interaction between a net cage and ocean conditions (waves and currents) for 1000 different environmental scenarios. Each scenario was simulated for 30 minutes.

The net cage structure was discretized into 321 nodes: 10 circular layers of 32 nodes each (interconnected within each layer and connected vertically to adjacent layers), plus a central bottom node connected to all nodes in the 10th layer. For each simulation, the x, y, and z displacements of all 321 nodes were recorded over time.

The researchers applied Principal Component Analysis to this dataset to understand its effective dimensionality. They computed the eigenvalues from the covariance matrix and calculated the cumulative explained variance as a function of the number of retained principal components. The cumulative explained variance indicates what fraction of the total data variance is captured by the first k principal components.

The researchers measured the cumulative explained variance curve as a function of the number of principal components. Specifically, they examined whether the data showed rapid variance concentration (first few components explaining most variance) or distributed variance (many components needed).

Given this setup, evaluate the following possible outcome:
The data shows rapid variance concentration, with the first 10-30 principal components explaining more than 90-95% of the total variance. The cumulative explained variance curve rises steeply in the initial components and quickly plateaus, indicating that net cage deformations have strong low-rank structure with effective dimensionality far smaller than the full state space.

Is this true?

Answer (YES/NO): NO